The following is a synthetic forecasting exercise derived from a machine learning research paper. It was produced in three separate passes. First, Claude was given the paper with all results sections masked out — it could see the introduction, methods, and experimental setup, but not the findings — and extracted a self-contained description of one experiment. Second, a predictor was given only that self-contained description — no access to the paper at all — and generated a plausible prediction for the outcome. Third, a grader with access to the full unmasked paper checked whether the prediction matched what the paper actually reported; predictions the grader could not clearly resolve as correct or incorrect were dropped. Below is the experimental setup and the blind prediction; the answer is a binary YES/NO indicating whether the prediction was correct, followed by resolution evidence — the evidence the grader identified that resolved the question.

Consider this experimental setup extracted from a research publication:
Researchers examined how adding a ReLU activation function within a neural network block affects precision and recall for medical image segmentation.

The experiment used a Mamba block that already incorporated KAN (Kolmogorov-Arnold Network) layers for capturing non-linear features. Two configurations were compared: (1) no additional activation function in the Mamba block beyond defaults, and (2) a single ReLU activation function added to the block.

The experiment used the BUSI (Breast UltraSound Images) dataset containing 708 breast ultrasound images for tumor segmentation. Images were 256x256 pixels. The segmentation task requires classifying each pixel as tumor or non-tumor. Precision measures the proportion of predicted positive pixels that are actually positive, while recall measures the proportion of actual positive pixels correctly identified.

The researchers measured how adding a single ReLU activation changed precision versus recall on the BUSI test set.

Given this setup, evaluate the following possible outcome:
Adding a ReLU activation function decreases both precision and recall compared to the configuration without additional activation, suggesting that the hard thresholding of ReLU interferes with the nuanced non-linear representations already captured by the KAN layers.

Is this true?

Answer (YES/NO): NO